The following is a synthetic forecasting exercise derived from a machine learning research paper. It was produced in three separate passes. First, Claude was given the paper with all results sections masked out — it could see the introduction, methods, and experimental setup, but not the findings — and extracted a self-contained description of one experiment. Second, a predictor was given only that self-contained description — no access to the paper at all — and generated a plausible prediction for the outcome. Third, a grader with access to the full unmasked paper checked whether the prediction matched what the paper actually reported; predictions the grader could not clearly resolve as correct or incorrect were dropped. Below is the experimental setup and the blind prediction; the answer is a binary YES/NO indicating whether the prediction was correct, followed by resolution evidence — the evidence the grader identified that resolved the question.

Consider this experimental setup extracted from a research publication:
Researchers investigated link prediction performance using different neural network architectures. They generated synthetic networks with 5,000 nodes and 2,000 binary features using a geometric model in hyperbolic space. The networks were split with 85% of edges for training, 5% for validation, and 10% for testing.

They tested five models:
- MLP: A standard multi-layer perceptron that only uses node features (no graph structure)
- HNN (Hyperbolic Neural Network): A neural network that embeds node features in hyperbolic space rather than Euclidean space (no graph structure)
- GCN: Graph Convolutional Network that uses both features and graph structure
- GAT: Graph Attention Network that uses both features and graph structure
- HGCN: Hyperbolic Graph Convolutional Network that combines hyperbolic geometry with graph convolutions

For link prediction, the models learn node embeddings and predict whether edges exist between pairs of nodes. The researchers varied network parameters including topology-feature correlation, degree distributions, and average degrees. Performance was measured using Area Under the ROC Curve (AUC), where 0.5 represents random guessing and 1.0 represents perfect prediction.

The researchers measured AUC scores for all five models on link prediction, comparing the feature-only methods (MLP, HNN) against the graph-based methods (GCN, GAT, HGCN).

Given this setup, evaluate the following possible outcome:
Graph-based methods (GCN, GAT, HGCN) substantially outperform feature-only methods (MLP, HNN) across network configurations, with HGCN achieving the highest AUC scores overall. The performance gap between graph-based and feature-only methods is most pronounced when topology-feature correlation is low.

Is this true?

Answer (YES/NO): NO